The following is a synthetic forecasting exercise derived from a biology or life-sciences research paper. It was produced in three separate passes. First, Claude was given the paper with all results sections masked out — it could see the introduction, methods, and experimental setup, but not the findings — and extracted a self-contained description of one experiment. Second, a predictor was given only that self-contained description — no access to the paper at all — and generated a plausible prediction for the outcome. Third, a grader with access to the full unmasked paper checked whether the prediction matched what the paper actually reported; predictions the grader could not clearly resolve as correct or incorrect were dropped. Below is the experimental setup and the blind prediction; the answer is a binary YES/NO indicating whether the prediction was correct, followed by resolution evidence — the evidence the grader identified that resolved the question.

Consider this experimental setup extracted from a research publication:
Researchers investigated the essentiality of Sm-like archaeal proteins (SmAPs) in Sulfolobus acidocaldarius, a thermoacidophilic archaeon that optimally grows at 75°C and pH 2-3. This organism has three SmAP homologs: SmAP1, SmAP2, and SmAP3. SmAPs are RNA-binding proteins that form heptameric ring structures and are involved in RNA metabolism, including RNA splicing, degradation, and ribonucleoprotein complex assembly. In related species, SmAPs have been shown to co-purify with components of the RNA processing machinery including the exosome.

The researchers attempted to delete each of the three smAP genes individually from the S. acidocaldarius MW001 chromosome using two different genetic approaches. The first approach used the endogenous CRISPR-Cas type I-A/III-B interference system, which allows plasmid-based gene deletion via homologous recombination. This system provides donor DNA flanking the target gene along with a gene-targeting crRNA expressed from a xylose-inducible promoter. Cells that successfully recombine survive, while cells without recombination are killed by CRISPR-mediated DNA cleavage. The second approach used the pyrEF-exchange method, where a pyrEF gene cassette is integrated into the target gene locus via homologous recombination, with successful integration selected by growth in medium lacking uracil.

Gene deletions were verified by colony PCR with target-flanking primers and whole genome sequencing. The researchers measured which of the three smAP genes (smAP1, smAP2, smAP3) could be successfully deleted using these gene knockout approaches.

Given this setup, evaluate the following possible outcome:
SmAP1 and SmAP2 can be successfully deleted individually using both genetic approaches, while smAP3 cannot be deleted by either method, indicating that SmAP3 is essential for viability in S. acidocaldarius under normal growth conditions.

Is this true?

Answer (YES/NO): NO